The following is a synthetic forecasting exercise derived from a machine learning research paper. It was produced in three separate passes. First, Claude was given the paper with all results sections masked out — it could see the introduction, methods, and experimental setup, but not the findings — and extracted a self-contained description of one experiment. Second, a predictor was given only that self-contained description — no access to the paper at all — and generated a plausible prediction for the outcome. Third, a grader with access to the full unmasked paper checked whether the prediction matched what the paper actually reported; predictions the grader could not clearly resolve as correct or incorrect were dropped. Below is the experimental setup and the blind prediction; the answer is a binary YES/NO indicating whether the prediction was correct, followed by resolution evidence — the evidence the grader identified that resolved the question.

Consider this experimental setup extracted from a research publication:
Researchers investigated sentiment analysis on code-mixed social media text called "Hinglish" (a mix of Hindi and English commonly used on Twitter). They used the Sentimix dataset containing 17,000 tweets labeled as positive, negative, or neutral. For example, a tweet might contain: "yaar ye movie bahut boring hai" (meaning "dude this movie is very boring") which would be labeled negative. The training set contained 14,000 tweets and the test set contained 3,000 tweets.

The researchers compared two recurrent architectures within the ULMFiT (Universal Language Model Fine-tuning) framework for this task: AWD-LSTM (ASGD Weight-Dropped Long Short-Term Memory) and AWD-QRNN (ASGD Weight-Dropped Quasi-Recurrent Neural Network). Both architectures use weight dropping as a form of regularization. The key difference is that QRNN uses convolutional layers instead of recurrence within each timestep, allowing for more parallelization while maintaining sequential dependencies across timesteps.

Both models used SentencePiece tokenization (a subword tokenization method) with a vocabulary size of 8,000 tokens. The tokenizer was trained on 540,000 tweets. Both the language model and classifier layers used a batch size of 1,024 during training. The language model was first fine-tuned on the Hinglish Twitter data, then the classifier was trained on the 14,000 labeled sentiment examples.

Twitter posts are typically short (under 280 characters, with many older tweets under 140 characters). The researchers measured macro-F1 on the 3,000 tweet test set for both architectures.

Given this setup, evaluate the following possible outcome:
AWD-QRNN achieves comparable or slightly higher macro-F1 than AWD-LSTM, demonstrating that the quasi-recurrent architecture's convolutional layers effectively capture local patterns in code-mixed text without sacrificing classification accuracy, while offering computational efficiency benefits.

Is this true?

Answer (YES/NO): NO